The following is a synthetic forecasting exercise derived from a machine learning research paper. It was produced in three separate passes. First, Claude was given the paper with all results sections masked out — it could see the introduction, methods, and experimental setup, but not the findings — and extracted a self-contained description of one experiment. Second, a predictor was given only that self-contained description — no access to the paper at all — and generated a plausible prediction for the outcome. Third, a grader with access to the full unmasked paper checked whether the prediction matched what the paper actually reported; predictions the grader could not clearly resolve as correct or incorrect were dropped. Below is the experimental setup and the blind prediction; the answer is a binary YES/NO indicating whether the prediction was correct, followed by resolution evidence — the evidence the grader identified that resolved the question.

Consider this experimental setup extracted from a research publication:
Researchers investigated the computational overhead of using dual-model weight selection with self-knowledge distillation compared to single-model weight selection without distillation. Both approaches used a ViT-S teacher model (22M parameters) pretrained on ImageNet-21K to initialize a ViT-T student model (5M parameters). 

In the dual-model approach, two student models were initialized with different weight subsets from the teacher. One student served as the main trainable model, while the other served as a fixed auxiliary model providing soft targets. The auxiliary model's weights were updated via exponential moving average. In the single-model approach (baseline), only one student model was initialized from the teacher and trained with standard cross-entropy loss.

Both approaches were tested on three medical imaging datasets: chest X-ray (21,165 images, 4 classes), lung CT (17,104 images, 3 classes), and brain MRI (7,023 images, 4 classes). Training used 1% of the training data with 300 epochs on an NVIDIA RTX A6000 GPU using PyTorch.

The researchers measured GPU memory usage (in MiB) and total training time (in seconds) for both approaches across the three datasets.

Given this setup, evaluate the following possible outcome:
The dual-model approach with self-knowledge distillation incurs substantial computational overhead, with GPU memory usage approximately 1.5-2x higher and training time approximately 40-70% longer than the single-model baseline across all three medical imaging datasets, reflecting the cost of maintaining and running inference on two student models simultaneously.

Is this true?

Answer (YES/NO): NO